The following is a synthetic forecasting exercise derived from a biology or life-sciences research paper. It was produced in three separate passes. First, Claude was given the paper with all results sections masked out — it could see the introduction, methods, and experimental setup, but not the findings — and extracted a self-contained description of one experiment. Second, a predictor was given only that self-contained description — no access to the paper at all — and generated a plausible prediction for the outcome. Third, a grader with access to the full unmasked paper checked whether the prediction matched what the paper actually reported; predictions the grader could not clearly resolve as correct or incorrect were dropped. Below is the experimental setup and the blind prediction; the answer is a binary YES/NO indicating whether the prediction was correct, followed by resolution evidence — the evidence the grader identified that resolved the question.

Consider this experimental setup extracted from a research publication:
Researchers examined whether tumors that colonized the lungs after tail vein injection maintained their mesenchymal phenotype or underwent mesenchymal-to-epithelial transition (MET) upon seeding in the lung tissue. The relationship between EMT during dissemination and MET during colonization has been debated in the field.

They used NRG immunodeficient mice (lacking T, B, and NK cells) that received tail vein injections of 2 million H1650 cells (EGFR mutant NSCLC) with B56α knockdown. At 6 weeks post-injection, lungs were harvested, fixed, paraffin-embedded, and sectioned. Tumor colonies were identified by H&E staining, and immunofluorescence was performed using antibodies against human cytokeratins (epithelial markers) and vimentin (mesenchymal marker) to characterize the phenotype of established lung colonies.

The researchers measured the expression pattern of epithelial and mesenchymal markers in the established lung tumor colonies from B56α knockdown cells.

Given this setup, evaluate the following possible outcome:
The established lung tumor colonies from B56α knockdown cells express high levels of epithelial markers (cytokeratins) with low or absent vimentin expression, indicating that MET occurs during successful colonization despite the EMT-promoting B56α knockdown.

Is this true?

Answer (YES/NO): NO